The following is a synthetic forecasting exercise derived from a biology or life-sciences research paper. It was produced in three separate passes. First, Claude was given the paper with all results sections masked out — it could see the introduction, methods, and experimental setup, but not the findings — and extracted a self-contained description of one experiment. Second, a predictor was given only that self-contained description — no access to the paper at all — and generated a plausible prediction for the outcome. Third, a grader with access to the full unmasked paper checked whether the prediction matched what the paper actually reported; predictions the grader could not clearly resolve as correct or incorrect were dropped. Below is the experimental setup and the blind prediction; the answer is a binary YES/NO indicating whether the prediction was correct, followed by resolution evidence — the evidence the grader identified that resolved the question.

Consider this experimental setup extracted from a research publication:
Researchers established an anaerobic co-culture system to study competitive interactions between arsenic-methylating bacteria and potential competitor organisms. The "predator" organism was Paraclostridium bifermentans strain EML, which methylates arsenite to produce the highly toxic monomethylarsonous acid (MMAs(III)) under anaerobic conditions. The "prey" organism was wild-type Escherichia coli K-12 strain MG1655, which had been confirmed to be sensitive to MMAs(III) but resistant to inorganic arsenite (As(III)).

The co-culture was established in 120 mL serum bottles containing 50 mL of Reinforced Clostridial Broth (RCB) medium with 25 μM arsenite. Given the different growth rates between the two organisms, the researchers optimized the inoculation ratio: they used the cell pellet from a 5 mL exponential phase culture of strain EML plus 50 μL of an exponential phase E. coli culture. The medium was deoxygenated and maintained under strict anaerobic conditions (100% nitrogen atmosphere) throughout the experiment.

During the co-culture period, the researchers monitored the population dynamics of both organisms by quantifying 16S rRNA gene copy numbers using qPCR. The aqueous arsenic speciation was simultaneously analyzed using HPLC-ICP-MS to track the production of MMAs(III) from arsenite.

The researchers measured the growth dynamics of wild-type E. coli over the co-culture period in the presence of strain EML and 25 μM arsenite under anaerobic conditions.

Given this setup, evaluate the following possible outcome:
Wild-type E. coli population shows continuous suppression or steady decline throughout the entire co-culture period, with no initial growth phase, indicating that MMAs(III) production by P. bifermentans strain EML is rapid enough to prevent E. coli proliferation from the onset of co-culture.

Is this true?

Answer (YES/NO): NO